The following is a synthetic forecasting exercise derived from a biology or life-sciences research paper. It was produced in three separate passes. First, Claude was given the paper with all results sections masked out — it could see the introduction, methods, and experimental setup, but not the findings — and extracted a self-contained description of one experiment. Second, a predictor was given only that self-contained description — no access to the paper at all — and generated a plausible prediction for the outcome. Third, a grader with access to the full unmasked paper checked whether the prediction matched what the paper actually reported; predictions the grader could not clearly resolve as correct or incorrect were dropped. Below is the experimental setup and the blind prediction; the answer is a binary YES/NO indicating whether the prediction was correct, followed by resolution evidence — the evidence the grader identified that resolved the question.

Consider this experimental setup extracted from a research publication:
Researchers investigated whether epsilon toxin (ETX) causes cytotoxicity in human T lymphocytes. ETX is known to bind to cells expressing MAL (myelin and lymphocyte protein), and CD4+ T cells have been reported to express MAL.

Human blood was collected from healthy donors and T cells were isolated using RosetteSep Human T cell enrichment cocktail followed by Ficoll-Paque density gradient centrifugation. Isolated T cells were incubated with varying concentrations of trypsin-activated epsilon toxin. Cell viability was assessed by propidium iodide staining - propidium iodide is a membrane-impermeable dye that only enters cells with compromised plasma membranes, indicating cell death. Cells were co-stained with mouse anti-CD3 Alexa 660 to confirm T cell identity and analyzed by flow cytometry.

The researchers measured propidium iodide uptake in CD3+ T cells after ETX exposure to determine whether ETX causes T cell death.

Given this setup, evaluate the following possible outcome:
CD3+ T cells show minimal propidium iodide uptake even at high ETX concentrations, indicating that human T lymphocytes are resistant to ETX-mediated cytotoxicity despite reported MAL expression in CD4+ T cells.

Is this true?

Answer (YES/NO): NO